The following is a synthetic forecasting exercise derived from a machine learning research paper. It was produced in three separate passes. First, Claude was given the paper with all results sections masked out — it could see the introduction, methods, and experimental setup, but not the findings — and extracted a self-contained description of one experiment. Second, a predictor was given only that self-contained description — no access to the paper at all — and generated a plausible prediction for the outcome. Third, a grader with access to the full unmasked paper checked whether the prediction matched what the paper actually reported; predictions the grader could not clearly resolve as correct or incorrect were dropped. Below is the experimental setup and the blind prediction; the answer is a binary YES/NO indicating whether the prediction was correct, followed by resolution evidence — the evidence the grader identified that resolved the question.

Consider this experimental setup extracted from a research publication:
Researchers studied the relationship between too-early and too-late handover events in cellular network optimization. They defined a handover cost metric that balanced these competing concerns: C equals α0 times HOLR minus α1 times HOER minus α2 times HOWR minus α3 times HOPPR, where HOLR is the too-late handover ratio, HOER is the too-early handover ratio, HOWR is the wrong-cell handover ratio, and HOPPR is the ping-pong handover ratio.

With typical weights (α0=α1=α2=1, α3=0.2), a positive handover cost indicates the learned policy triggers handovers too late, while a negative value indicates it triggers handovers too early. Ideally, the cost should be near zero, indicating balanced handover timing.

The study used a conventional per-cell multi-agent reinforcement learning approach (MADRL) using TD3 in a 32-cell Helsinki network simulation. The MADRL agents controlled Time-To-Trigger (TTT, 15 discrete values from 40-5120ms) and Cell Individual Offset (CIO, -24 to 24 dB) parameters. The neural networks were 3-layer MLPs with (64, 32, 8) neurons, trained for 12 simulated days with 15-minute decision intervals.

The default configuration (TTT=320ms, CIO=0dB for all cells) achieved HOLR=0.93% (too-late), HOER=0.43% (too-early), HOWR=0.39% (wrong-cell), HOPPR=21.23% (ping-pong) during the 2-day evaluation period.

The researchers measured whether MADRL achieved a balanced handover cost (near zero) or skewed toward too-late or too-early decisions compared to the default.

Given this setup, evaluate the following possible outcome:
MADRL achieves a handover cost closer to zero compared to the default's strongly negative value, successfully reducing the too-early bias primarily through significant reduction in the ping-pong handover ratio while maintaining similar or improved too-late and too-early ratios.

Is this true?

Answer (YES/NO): NO